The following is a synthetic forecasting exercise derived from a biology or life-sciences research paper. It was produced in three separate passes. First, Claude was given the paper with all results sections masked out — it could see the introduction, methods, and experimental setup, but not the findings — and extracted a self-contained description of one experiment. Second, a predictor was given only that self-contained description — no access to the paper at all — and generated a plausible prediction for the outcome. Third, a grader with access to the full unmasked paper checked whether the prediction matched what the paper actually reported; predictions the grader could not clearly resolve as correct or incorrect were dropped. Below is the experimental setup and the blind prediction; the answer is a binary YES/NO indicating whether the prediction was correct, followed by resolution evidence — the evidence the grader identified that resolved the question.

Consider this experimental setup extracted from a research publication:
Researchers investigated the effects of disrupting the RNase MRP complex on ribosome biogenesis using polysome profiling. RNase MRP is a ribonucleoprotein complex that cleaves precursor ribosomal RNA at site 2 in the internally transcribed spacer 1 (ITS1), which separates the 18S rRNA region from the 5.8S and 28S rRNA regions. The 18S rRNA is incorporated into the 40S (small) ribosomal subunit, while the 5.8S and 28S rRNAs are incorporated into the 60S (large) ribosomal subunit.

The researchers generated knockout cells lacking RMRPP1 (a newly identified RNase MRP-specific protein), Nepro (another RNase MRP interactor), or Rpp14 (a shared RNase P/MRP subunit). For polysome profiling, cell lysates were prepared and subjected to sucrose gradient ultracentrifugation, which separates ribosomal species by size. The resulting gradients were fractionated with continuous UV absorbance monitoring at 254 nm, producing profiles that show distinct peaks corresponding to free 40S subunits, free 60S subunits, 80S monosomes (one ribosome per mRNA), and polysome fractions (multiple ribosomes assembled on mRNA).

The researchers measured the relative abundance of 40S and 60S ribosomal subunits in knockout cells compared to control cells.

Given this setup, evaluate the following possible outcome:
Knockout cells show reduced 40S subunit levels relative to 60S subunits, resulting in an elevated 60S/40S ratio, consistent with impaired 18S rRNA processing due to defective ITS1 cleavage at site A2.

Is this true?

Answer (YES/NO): YES